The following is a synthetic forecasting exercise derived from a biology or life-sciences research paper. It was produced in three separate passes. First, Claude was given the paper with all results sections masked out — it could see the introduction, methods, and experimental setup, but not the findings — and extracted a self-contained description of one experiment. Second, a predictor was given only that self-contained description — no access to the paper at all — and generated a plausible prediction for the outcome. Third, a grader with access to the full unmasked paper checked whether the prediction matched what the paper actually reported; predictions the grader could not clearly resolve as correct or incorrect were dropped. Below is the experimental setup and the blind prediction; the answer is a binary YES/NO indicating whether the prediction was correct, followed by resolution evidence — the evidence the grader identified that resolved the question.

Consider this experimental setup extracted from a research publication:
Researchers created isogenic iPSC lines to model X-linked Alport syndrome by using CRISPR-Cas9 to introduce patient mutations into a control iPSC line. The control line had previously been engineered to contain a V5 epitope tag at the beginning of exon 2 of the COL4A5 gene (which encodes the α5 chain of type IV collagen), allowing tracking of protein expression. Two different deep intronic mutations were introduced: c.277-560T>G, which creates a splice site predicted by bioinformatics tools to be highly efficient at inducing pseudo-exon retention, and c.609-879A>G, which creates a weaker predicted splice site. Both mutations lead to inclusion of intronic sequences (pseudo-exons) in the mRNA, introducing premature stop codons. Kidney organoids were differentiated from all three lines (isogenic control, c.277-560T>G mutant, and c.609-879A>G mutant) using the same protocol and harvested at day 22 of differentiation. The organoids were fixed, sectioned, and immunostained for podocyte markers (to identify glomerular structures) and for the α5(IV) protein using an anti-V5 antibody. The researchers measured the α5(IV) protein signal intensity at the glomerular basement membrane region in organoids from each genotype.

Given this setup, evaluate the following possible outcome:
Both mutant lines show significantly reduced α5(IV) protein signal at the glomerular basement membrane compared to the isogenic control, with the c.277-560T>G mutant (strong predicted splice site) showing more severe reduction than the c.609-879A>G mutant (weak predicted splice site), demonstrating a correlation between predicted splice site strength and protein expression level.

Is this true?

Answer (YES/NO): YES